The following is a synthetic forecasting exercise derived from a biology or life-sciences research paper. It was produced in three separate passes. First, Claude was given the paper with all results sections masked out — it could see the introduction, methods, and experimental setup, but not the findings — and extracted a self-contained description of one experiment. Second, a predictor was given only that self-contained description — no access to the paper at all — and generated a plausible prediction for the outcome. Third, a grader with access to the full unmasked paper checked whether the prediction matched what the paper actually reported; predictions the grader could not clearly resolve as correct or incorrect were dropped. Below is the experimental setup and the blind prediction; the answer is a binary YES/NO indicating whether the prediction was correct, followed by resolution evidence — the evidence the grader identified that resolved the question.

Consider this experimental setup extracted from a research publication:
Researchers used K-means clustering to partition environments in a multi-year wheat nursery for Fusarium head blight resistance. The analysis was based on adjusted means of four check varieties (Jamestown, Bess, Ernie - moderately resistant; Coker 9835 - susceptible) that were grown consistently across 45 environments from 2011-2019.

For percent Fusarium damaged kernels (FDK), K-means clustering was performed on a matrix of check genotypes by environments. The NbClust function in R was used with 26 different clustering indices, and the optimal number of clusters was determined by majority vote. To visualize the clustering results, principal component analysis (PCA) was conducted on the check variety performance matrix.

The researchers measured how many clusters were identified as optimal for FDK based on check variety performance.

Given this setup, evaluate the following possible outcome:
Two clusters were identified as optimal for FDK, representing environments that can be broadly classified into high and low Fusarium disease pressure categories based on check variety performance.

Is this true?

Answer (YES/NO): YES